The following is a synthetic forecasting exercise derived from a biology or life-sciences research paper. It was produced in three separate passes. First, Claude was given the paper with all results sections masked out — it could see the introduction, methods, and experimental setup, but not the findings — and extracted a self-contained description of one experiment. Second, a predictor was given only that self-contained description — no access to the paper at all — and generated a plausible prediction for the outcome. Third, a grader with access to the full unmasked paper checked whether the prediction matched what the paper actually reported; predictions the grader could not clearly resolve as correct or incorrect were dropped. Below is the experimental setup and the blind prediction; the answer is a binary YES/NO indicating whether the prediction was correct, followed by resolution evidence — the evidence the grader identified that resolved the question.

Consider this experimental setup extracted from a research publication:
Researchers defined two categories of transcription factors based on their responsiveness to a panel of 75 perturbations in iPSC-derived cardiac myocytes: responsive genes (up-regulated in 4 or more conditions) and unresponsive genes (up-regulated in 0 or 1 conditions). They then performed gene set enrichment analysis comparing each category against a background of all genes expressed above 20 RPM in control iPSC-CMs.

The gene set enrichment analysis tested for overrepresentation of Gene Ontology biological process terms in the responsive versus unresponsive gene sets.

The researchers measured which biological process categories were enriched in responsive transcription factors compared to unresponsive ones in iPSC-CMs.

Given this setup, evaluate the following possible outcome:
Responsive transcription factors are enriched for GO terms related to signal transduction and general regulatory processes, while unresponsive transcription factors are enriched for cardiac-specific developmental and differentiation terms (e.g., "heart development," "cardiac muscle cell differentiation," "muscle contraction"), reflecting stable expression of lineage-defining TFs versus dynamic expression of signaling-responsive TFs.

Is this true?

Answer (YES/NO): NO